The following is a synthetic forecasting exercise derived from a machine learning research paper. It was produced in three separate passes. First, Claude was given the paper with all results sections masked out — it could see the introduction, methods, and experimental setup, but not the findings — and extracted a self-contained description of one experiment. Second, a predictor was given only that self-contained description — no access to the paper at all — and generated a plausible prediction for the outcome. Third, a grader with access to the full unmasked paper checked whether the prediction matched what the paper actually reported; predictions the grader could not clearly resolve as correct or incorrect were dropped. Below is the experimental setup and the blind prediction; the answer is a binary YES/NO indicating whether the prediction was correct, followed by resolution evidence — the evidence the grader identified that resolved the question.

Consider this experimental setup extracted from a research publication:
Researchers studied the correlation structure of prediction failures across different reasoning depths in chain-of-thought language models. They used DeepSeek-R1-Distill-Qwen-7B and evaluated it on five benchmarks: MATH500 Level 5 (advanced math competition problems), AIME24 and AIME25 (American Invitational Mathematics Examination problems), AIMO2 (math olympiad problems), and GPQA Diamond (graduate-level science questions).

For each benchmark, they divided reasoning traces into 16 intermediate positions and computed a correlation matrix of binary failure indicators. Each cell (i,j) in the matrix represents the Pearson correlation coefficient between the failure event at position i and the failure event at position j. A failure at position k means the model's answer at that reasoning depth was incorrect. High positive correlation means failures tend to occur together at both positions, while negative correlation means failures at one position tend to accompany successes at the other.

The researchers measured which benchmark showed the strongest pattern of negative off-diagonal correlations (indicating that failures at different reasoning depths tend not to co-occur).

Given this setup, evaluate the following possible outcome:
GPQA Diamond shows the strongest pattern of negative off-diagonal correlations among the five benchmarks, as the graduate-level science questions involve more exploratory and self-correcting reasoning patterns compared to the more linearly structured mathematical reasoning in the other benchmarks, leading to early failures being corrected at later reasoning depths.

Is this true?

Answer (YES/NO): YES